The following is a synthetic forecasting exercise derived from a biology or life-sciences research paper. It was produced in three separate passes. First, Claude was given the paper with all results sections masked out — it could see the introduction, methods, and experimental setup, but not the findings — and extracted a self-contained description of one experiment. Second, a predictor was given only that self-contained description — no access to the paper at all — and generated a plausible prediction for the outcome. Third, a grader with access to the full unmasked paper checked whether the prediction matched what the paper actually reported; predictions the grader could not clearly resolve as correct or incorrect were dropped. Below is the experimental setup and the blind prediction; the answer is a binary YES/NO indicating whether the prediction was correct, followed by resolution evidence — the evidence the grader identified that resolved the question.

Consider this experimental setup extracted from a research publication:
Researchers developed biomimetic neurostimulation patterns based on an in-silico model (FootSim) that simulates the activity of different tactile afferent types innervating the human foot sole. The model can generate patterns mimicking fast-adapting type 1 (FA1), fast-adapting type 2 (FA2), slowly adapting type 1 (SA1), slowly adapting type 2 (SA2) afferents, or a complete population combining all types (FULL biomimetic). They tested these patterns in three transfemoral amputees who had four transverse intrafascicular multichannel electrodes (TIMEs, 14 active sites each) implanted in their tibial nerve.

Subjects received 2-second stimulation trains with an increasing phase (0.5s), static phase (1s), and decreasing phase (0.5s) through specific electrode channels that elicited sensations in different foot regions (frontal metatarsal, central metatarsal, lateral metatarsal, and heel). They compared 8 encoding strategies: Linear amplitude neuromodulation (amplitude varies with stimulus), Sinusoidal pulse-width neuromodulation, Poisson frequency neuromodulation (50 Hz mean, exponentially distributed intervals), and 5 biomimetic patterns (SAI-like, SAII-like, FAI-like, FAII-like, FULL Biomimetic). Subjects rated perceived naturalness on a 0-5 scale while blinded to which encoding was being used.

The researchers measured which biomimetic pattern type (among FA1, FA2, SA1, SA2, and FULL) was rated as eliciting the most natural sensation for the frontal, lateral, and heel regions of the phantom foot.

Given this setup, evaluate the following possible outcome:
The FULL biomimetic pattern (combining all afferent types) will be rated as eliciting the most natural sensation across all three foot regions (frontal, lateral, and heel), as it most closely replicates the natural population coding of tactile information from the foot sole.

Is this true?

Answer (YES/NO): NO